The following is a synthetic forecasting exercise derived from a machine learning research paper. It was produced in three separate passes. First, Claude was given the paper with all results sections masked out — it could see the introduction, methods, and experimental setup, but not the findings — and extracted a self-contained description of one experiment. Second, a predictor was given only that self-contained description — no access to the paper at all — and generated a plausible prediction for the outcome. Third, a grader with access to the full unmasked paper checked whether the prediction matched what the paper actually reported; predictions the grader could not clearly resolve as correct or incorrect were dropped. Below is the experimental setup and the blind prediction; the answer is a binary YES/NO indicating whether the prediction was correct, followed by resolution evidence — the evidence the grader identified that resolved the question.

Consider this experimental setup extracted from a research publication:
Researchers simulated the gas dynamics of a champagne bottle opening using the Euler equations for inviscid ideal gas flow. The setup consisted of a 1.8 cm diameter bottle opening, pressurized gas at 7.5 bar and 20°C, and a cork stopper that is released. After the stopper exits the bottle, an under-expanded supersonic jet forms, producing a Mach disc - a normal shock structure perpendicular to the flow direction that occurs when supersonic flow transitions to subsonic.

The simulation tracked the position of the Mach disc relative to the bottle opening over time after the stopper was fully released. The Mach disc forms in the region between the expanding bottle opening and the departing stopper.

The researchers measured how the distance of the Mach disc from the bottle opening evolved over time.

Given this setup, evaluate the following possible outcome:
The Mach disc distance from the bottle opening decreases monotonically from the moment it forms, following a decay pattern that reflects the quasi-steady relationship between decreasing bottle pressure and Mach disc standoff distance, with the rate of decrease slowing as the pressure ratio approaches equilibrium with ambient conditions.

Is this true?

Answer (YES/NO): NO